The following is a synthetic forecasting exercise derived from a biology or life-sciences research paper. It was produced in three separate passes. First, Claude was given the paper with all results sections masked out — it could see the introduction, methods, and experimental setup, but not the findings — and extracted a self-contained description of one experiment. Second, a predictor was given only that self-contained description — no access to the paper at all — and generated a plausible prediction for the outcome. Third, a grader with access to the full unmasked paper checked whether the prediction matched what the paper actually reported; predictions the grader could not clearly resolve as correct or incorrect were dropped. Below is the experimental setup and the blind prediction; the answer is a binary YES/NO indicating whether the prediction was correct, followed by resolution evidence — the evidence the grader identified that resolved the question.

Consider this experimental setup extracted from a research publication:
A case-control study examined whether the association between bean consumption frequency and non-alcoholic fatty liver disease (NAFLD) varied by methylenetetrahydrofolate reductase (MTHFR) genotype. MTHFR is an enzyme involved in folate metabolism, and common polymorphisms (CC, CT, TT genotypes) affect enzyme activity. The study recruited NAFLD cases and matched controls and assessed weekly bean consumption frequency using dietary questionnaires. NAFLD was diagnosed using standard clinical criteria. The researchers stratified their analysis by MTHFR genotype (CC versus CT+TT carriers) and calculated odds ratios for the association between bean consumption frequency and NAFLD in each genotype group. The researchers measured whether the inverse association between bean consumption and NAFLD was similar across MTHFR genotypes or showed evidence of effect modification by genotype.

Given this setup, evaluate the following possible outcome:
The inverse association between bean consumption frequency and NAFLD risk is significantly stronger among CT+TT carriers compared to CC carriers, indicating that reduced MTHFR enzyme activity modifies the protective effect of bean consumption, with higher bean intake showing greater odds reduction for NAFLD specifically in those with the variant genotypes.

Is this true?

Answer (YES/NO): NO